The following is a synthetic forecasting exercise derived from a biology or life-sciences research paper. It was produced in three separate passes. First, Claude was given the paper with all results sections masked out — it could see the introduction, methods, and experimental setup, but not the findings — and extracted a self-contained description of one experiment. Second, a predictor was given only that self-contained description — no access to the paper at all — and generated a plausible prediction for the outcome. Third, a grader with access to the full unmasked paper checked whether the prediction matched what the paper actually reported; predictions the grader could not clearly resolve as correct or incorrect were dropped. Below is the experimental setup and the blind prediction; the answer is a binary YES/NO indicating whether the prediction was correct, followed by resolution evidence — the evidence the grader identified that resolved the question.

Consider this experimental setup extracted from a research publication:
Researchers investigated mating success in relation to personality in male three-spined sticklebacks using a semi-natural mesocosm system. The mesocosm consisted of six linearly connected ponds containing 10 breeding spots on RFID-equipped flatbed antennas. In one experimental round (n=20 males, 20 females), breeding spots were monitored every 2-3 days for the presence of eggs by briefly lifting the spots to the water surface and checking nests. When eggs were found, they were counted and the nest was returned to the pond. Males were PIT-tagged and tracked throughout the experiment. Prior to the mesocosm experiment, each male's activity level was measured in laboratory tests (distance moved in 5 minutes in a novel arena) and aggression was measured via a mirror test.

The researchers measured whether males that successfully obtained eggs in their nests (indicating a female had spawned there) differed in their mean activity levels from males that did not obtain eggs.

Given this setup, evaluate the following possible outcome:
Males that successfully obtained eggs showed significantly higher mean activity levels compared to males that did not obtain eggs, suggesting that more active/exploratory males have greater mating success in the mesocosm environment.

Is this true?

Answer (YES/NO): NO